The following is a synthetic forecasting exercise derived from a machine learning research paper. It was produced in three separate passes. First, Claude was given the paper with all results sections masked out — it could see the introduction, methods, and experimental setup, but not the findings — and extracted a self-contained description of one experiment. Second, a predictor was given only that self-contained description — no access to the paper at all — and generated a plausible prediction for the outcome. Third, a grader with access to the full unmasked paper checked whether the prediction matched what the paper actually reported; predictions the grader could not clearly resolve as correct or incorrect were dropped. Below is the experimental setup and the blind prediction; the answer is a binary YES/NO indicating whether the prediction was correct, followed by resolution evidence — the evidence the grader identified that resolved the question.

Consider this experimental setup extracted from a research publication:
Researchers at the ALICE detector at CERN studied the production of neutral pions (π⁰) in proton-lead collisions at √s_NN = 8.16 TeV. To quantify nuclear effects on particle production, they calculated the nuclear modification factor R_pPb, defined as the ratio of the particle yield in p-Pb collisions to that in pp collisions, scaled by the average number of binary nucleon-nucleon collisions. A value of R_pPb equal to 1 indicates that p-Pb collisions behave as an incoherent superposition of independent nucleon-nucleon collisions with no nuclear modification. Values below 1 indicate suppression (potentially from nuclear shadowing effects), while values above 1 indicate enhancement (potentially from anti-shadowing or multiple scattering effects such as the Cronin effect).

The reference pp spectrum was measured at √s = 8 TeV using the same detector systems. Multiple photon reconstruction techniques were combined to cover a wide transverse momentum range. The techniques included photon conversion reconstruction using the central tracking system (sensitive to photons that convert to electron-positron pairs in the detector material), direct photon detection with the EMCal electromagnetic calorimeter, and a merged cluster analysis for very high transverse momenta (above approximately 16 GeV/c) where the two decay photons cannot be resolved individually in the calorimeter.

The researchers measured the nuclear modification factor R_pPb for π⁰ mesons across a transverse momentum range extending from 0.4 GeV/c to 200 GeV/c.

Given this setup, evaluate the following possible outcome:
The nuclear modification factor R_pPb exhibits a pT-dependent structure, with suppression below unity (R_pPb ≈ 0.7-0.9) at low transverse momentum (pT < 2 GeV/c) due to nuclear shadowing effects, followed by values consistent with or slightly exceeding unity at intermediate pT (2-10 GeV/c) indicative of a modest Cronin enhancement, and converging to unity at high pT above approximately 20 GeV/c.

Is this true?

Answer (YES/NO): NO